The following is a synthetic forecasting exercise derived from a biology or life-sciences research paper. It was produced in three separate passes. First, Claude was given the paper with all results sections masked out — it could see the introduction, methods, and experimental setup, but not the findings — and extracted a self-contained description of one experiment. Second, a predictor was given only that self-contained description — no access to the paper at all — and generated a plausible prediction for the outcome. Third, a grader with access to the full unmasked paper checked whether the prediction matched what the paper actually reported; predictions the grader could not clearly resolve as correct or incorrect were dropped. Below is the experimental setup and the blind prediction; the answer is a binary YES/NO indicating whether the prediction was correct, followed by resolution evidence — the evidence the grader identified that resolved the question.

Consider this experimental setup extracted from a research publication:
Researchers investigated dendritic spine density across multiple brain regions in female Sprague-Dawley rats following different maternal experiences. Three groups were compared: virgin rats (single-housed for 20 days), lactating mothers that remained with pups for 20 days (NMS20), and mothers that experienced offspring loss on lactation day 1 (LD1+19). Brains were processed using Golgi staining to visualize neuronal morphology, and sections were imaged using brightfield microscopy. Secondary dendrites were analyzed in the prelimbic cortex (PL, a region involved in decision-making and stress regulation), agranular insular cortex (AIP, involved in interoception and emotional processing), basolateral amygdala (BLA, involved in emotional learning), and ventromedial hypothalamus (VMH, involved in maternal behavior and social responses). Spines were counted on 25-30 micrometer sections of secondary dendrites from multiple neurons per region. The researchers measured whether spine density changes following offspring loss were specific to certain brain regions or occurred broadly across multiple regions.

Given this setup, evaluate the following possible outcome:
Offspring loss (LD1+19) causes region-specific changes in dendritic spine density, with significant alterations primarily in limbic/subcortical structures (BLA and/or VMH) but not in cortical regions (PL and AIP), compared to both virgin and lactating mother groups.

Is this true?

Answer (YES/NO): YES